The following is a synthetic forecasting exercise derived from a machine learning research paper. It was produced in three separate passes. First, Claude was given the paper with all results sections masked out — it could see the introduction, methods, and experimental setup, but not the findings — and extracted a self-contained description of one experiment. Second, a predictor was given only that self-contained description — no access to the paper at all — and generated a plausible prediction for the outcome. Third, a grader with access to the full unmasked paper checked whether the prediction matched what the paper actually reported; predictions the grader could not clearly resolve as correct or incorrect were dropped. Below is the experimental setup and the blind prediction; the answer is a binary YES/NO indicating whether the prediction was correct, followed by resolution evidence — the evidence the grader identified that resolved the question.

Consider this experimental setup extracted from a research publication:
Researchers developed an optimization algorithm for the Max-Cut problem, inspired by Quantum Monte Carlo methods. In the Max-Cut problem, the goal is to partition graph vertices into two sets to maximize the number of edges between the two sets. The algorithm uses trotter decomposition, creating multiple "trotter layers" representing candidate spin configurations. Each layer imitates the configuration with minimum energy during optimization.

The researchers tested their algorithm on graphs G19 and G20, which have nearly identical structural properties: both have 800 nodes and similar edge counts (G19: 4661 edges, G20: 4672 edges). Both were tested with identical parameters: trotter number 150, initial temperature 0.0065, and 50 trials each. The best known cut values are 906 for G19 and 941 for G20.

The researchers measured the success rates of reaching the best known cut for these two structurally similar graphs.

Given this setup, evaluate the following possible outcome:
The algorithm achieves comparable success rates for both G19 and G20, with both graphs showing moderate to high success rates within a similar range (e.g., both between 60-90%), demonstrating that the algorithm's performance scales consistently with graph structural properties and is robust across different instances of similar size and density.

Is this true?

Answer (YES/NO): NO